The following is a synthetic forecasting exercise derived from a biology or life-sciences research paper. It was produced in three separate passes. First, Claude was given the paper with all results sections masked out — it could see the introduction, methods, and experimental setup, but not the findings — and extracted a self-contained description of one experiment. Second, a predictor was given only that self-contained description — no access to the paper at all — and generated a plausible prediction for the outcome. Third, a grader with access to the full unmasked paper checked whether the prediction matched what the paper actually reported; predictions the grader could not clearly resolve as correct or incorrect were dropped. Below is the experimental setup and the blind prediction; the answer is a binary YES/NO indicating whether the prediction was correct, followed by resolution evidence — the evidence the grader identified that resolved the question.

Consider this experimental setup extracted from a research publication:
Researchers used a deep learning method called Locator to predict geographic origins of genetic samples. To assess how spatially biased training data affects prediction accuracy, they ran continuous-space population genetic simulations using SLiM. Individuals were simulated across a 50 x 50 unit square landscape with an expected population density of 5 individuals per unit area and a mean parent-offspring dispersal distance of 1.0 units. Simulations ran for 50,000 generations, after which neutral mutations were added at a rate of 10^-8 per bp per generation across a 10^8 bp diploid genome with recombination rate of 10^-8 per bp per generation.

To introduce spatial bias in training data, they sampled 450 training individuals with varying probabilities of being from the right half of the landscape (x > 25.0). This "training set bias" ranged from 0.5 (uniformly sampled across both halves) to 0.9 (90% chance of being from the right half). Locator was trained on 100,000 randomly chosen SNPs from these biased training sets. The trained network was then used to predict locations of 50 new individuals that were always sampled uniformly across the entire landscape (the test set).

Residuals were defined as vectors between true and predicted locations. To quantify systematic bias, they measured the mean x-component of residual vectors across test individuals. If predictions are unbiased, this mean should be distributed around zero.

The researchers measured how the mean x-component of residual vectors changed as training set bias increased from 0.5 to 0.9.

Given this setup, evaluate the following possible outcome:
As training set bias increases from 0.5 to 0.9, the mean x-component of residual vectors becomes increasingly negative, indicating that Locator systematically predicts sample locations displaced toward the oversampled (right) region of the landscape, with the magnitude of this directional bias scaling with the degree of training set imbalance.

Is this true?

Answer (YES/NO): NO